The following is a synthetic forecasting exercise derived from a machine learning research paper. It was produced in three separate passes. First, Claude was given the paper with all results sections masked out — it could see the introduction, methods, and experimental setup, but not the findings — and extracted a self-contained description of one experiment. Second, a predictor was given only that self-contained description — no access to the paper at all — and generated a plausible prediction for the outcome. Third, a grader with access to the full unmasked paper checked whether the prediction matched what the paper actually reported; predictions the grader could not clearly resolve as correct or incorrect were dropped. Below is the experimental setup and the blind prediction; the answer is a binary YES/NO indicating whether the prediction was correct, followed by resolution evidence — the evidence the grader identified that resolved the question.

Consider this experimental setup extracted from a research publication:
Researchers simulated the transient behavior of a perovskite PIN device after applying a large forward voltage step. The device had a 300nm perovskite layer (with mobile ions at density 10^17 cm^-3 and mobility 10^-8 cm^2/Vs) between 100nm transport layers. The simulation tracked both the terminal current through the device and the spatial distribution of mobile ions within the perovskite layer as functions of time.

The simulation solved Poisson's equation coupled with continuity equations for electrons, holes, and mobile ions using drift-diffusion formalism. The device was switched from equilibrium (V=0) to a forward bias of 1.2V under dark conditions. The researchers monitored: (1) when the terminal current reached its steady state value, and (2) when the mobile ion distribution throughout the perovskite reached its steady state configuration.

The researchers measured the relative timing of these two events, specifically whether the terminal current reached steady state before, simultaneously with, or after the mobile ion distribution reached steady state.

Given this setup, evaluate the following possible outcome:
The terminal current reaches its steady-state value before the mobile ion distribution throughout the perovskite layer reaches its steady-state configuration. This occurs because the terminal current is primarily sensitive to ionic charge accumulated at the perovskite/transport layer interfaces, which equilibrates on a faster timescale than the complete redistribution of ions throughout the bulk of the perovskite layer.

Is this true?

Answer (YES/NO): YES